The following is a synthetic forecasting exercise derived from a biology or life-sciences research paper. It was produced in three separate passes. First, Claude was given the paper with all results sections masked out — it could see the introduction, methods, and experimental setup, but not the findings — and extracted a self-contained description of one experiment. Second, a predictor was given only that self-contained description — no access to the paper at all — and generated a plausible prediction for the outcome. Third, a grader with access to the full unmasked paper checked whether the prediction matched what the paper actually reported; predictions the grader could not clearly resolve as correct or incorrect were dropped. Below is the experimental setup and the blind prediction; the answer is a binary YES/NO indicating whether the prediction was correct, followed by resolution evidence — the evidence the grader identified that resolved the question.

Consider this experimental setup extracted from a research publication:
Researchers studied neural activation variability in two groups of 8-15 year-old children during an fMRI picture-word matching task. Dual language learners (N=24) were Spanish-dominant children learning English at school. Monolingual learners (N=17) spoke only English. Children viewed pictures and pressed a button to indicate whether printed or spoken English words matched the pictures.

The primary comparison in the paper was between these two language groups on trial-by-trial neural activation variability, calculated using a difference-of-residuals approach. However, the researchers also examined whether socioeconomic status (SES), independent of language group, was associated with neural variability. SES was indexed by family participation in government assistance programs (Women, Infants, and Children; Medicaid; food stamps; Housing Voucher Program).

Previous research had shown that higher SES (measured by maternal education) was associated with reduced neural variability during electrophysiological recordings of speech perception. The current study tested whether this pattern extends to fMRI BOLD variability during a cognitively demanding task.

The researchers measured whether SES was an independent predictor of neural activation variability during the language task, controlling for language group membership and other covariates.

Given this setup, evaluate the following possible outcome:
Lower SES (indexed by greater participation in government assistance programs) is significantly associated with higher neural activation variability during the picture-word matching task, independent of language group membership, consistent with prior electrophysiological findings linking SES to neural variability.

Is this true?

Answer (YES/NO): NO